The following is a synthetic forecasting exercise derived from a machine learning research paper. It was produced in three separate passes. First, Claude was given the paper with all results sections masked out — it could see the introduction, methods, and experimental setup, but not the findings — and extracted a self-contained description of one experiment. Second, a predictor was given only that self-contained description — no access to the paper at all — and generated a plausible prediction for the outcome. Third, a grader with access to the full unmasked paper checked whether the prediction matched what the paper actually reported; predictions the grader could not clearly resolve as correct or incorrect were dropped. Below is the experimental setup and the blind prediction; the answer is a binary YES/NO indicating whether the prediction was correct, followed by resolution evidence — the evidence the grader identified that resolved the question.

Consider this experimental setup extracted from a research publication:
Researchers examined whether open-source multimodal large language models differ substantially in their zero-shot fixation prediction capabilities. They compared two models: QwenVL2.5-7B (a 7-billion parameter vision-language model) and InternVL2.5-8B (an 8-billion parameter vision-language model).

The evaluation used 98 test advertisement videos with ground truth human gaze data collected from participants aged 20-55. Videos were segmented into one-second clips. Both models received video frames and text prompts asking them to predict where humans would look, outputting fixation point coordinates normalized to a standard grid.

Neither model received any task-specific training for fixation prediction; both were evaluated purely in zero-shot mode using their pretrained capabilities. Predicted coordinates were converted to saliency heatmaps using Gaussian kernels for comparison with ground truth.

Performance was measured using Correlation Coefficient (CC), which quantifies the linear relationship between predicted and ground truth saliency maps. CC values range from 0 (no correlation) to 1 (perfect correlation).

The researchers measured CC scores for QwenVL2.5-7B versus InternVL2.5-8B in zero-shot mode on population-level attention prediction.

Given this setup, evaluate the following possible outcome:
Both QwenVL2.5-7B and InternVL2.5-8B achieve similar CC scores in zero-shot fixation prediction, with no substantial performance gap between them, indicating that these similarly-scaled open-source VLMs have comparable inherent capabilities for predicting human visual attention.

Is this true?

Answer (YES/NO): NO